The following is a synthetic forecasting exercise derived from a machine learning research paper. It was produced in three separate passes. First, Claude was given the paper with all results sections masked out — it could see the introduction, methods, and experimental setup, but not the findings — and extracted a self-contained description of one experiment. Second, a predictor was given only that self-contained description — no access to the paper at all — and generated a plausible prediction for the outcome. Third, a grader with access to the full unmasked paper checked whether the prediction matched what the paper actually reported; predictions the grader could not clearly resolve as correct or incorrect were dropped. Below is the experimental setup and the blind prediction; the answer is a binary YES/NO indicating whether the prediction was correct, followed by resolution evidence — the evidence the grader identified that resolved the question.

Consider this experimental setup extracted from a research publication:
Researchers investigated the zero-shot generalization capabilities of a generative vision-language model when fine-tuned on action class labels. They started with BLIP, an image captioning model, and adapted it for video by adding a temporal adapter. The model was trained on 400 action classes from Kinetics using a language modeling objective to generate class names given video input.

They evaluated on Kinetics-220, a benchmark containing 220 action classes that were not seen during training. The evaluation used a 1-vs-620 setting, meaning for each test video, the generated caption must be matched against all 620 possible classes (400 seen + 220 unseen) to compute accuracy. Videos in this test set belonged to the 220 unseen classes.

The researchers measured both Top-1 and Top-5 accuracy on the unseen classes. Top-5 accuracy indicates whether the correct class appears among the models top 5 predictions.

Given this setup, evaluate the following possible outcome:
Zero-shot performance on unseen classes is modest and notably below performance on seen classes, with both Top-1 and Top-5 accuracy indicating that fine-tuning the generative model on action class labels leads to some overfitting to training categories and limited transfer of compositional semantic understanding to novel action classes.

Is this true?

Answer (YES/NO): NO